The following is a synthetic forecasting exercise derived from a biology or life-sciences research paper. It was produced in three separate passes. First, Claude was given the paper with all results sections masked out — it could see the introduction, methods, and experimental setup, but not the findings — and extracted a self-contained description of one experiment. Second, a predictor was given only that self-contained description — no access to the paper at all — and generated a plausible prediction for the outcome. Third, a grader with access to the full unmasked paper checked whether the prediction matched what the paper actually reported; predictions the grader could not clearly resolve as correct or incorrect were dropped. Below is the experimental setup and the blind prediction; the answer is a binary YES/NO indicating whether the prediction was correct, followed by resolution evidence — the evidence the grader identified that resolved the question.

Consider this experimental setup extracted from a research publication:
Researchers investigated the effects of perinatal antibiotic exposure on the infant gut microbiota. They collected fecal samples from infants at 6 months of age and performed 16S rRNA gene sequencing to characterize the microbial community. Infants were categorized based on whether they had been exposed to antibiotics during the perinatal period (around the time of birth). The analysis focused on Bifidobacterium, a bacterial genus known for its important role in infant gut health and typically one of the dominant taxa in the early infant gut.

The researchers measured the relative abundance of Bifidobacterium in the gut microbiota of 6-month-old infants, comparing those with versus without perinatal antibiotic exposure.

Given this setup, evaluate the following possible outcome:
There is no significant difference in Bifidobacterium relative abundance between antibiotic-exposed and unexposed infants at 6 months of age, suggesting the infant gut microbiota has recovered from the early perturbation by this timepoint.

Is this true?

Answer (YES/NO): NO